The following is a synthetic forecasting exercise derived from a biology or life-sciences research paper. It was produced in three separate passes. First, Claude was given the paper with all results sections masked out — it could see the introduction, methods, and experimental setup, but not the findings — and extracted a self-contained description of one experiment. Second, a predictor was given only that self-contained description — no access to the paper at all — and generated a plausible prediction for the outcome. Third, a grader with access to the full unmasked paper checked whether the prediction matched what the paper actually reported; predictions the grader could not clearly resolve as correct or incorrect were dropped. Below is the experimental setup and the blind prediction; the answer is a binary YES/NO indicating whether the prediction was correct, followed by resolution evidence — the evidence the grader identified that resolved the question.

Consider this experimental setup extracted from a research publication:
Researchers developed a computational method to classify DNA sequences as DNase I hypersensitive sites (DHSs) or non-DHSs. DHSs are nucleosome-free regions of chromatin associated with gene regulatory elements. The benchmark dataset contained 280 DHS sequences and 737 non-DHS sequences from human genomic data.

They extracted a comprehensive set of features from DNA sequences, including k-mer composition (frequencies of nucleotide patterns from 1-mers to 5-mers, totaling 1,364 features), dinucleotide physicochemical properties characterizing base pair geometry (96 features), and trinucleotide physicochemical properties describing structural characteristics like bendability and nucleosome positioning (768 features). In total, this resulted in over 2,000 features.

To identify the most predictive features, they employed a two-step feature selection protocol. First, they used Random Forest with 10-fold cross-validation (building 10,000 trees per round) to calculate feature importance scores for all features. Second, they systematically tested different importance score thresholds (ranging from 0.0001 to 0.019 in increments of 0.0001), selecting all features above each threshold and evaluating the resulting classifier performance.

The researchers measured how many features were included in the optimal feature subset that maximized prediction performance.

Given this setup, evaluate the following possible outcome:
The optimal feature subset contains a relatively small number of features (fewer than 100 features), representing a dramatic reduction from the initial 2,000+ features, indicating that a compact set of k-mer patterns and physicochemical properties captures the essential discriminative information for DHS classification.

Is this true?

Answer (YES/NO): NO